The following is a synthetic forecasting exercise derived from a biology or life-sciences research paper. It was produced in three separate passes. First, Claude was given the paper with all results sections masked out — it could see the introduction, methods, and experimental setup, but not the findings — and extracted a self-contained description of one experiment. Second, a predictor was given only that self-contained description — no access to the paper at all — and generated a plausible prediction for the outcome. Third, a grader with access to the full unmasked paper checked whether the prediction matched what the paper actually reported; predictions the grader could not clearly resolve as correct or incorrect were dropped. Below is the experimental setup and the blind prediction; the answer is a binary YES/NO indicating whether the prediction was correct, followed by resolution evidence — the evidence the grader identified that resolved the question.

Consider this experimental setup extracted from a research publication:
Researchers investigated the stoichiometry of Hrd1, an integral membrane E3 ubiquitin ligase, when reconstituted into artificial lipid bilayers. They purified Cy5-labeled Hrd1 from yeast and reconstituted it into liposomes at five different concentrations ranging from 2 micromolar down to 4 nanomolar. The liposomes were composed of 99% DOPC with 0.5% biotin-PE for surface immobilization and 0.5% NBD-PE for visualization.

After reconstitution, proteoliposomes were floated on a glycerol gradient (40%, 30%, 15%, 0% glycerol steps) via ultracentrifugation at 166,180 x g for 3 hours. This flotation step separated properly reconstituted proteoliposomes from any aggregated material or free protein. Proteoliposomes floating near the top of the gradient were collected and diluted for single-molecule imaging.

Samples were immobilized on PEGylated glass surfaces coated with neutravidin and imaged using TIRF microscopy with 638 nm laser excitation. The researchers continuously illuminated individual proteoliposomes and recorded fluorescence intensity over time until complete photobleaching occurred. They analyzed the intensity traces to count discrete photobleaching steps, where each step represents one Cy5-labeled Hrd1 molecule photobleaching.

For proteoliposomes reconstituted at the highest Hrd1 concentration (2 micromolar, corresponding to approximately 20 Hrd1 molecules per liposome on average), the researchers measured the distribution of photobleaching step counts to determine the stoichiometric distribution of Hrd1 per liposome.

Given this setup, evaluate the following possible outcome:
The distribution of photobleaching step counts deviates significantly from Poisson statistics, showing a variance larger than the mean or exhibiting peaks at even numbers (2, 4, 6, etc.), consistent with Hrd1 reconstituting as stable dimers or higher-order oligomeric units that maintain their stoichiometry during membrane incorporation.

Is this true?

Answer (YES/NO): NO